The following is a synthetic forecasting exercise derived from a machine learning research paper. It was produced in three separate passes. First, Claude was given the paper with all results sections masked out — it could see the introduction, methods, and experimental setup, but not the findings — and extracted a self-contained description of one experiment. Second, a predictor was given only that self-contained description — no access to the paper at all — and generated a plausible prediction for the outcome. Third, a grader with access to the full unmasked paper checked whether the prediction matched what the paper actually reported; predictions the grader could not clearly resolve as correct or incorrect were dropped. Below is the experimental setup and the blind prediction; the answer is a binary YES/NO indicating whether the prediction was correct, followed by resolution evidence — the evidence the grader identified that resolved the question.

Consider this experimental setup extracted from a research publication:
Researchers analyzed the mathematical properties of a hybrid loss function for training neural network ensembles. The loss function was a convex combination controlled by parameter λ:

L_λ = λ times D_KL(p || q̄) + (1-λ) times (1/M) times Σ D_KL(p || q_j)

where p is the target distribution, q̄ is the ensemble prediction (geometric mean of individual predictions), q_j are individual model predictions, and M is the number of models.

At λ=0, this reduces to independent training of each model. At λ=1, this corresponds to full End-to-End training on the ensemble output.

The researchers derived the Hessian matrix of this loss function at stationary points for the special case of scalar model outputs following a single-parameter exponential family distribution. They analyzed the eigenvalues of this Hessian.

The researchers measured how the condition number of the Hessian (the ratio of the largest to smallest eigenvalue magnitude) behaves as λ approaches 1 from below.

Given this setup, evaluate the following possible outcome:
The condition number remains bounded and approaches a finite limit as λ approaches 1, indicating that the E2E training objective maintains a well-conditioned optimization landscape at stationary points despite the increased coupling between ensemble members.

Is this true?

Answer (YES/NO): NO